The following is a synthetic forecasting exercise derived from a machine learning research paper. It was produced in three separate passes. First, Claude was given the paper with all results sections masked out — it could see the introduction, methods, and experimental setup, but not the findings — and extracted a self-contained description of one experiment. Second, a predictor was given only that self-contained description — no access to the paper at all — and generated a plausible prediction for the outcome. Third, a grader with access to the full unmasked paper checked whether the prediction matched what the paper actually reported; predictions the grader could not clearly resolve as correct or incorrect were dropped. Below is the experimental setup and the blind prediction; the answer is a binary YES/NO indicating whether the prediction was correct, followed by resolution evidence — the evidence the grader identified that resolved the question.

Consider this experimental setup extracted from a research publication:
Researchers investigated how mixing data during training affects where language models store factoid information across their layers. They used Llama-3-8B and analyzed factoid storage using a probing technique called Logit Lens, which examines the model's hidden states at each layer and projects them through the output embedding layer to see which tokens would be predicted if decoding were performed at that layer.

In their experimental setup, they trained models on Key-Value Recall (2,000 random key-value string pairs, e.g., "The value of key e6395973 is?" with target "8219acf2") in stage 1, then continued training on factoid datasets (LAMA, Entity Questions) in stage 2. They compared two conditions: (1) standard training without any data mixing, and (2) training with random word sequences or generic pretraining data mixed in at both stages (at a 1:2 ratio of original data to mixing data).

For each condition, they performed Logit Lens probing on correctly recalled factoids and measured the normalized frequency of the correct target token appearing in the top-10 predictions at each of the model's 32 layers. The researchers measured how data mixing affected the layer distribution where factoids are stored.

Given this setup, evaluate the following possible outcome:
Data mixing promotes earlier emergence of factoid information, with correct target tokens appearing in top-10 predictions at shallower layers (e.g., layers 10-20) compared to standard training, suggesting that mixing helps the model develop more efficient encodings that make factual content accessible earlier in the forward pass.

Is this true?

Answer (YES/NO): YES